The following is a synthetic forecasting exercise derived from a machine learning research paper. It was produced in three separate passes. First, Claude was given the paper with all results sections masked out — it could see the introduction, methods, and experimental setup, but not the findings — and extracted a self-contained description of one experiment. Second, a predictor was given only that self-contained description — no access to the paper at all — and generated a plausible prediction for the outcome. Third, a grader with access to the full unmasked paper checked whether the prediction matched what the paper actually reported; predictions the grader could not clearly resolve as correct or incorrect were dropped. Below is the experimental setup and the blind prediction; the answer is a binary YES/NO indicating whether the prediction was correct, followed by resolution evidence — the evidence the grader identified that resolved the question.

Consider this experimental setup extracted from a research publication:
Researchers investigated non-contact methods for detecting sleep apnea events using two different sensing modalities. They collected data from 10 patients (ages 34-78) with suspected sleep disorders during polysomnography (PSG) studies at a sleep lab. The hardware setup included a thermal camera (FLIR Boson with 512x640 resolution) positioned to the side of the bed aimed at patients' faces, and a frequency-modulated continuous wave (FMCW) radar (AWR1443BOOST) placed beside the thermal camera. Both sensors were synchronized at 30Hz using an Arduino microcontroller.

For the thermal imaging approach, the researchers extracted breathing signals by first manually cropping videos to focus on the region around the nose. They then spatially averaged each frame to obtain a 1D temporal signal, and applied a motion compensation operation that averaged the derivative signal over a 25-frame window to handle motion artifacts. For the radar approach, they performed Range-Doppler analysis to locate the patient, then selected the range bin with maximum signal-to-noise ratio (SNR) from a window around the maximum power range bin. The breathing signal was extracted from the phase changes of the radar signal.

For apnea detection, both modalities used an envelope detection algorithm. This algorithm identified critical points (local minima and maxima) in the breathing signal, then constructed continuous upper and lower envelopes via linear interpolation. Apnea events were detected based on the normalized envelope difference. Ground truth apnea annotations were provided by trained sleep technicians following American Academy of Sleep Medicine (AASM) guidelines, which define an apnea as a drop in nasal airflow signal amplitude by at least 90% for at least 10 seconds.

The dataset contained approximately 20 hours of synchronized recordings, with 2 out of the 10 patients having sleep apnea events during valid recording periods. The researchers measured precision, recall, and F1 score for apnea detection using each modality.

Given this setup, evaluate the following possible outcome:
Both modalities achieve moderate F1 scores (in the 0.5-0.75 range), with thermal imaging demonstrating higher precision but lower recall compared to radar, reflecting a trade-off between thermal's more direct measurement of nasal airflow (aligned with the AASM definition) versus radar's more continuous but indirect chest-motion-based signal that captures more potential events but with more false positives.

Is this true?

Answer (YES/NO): NO